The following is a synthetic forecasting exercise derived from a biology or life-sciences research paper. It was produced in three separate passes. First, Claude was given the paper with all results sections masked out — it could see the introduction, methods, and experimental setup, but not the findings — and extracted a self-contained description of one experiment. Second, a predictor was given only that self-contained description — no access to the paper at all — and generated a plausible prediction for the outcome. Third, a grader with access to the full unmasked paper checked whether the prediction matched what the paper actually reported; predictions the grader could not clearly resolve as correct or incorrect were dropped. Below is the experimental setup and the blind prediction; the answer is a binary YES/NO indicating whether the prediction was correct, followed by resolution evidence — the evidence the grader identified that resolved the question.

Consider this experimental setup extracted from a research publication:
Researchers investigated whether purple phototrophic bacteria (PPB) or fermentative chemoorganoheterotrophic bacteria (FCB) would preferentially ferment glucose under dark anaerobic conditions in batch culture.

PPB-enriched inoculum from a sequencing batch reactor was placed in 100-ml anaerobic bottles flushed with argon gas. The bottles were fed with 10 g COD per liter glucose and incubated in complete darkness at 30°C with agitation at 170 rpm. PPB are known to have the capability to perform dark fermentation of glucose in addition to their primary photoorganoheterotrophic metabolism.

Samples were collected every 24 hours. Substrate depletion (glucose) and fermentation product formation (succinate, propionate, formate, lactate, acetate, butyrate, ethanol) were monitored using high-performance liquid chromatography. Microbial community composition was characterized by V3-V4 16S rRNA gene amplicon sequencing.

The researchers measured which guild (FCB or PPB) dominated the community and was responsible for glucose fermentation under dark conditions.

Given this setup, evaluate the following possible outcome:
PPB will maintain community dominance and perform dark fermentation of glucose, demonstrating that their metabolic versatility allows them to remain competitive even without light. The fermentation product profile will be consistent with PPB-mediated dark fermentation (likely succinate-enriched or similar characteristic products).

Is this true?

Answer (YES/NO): NO